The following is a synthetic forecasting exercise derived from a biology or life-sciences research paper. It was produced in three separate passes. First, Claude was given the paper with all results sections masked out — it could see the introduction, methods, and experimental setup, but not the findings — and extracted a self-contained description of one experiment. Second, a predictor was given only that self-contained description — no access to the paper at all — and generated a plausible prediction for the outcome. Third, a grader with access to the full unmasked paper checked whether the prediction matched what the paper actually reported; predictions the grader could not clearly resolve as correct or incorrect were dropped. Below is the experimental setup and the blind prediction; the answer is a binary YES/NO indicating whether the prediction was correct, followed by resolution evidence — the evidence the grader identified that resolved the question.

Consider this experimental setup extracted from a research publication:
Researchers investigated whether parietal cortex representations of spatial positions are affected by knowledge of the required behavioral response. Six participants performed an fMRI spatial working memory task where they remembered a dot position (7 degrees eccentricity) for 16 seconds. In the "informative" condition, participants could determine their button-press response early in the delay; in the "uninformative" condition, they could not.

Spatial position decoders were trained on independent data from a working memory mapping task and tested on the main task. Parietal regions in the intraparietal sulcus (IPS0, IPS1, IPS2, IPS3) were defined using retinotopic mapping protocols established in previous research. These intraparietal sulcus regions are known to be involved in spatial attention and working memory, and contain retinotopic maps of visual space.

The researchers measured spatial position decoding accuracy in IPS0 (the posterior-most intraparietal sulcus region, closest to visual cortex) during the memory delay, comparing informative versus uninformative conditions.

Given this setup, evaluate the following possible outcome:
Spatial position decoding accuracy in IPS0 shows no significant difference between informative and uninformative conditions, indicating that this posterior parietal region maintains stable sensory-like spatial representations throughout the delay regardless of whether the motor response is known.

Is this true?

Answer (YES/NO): NO